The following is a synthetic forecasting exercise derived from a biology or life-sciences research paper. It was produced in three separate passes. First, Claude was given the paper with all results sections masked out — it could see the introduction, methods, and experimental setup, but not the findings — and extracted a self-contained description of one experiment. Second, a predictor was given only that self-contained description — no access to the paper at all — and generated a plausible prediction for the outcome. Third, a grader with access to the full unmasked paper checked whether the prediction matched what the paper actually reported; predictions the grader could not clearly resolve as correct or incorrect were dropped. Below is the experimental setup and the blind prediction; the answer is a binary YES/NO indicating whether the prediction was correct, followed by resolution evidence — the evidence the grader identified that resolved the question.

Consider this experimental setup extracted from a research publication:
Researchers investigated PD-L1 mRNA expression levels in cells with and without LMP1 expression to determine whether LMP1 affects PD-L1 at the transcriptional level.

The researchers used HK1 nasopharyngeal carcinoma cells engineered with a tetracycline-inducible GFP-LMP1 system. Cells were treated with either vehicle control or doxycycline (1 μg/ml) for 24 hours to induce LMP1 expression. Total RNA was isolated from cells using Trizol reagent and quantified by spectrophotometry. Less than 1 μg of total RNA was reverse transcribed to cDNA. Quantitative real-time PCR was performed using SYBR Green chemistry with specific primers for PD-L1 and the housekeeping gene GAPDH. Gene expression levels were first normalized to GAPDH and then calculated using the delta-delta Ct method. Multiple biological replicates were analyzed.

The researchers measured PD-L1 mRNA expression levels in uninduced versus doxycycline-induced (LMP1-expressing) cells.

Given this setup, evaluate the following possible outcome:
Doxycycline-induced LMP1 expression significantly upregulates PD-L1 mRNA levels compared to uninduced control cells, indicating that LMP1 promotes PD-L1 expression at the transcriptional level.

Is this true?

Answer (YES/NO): YES